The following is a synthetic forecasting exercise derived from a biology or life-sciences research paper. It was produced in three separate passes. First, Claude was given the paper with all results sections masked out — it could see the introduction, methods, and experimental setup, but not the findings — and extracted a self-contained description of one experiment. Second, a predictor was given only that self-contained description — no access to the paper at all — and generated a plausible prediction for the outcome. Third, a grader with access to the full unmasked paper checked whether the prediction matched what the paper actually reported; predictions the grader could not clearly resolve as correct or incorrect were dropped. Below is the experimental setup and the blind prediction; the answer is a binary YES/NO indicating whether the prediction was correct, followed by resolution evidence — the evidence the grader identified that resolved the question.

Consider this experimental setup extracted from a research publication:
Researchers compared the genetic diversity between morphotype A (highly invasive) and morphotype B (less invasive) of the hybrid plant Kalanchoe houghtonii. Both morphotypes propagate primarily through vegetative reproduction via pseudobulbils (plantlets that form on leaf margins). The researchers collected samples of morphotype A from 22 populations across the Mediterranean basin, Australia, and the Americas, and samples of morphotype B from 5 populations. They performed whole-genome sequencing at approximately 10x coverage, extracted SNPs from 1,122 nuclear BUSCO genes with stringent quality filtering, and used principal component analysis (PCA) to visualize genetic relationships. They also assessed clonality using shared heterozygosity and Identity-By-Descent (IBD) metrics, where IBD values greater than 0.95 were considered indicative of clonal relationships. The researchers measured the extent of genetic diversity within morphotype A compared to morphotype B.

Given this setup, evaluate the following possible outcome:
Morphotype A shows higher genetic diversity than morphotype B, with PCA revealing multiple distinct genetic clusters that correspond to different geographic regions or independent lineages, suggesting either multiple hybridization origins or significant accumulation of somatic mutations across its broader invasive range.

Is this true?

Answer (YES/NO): NO